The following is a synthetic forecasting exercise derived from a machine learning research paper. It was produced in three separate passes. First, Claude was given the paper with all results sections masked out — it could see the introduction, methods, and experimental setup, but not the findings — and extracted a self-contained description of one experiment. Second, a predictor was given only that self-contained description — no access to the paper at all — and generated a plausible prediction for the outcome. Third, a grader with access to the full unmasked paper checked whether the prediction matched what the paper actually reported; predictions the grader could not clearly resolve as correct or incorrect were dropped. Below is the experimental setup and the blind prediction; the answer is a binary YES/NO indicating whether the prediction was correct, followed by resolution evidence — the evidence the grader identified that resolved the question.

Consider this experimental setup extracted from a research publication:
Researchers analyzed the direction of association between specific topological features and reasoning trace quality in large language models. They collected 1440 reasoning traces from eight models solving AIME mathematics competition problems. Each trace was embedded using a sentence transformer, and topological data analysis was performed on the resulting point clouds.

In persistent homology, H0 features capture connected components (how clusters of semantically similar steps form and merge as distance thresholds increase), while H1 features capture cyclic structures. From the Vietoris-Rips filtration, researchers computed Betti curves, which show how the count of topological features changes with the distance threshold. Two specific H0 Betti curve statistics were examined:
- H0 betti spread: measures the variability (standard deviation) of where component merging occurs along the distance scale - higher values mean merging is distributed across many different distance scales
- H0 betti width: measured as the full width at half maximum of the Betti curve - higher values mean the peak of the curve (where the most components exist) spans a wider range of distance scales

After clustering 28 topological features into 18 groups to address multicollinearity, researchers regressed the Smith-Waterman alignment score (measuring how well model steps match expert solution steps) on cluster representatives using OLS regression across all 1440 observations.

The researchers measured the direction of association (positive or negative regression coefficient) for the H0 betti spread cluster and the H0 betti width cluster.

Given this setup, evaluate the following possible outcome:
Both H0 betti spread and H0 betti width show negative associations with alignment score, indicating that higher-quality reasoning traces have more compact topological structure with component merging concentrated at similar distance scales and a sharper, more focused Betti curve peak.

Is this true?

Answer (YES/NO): NO